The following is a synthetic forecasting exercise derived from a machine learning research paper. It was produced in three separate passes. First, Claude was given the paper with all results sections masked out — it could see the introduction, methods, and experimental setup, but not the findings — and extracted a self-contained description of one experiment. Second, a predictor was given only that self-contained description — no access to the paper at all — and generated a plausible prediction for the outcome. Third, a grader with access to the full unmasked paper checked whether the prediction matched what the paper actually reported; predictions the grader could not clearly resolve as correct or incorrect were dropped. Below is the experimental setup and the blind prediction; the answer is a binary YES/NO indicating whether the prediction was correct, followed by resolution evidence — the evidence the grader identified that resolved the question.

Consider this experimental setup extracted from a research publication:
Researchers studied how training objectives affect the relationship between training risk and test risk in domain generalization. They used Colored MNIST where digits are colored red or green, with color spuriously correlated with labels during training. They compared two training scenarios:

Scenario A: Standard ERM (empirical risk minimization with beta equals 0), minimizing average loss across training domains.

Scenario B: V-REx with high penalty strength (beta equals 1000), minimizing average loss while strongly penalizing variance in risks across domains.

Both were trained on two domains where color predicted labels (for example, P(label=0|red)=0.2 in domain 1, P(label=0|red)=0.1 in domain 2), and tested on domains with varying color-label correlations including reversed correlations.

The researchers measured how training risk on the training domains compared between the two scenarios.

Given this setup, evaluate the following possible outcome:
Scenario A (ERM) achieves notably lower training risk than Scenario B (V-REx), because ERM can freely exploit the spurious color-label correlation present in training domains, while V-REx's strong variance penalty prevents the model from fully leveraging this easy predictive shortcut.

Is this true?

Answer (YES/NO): YES